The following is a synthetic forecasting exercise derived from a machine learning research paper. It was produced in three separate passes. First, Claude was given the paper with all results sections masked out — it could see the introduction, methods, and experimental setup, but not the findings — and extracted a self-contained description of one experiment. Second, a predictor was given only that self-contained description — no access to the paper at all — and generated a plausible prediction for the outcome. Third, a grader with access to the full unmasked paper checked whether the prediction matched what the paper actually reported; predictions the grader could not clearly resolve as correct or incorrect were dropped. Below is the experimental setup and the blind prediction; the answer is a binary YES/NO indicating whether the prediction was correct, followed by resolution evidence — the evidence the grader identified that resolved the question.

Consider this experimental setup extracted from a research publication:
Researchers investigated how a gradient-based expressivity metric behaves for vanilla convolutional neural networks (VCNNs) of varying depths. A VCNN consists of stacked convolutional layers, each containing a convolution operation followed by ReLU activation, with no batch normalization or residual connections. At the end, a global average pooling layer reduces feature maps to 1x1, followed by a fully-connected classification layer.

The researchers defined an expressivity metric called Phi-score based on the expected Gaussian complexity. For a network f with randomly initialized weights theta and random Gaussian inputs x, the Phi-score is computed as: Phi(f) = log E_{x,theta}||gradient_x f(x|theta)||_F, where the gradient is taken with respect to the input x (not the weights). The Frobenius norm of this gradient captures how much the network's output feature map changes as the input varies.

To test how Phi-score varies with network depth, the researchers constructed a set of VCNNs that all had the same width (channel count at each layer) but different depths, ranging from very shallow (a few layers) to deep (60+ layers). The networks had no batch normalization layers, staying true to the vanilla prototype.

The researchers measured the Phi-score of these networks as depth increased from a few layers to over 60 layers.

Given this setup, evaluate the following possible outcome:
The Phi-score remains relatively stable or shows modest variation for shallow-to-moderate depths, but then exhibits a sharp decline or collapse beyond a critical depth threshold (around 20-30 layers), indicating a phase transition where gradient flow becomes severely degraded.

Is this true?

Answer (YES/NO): NO